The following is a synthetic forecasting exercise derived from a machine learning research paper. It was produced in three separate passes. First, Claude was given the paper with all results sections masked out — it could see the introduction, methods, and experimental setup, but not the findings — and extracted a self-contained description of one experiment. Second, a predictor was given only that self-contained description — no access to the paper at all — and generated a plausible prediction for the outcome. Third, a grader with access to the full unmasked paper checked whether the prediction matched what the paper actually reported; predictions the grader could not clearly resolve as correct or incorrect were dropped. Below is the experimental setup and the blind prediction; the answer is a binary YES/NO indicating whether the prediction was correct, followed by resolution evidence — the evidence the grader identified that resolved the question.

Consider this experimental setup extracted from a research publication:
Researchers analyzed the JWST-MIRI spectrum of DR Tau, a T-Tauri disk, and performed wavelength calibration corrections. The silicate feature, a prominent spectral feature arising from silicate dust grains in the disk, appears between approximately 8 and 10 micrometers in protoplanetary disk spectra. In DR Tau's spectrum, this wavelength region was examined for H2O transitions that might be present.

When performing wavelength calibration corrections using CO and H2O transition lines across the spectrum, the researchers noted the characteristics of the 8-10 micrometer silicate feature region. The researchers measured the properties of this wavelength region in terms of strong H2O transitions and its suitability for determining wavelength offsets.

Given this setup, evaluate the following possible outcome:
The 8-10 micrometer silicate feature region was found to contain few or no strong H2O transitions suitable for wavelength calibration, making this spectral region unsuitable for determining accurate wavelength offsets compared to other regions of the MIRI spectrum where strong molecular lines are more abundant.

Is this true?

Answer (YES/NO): YES